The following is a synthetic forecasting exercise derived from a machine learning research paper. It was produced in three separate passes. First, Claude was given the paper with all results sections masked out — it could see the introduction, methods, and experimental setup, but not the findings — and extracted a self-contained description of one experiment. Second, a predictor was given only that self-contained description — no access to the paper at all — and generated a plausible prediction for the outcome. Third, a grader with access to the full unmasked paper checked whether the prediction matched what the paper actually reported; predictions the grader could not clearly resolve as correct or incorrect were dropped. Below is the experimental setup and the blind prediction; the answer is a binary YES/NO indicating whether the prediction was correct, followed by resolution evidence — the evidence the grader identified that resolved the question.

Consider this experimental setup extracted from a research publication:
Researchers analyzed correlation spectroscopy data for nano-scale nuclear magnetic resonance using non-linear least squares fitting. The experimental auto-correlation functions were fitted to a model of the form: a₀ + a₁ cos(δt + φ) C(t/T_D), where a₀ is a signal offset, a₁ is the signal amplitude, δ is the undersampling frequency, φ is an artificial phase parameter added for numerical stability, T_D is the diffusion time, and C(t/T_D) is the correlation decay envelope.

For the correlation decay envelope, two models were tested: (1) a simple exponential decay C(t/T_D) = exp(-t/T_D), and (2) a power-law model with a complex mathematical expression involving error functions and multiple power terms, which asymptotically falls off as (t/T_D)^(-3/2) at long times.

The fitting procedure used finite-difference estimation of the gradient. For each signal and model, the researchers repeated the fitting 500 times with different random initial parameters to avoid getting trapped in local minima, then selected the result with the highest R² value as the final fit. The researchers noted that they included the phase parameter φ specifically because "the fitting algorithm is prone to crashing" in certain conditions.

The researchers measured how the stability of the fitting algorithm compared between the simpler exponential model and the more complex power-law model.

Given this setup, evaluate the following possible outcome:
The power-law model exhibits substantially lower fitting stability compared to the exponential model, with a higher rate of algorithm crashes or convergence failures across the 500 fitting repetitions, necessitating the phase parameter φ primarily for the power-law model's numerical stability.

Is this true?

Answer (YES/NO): NO